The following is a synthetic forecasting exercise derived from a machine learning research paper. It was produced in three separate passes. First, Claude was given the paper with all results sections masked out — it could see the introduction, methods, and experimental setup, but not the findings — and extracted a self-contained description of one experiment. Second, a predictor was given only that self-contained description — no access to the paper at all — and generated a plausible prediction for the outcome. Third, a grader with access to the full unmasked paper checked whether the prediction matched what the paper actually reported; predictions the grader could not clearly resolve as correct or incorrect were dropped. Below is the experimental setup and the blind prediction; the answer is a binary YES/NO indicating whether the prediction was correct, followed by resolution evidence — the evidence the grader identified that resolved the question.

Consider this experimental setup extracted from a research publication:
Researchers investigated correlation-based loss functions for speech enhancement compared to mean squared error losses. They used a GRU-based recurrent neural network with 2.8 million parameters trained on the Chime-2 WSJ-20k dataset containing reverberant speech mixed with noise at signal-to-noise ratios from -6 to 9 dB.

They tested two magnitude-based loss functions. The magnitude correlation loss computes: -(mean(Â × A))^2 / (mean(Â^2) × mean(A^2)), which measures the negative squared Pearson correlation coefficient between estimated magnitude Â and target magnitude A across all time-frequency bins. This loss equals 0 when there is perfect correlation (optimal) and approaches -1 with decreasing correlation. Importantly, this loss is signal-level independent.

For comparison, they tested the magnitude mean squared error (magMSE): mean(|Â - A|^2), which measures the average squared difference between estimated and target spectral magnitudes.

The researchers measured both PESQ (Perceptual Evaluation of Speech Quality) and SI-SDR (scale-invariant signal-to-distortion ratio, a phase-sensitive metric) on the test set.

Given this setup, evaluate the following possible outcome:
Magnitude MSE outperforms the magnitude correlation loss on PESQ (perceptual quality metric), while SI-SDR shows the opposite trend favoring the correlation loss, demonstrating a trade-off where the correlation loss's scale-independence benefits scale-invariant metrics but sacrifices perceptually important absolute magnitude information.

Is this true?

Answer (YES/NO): NO